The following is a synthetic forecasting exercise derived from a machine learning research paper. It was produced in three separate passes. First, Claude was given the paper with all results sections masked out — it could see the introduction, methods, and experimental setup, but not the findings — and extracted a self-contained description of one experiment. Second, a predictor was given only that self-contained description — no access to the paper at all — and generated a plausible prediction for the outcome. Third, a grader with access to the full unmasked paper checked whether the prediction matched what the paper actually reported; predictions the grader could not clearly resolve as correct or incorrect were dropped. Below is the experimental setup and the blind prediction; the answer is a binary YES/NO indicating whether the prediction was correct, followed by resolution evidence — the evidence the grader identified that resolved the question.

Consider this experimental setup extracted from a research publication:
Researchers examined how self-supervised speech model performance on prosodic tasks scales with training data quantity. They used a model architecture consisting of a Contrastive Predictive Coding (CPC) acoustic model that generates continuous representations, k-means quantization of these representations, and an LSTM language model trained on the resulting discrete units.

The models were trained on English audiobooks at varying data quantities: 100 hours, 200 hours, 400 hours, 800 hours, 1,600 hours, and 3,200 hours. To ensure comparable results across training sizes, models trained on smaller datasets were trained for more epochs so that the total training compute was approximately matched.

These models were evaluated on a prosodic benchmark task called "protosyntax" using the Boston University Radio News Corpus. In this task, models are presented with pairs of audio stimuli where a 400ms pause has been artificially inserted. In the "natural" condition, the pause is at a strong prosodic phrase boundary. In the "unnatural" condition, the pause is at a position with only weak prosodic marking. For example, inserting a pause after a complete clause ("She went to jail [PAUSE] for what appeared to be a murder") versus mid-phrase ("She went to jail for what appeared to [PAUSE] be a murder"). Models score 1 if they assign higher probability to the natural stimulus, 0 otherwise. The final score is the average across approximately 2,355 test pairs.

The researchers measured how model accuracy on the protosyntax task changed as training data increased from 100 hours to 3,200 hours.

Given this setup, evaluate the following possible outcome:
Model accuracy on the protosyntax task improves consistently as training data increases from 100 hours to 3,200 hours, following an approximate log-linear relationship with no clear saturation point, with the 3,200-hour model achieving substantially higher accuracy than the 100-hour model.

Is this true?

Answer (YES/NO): NO